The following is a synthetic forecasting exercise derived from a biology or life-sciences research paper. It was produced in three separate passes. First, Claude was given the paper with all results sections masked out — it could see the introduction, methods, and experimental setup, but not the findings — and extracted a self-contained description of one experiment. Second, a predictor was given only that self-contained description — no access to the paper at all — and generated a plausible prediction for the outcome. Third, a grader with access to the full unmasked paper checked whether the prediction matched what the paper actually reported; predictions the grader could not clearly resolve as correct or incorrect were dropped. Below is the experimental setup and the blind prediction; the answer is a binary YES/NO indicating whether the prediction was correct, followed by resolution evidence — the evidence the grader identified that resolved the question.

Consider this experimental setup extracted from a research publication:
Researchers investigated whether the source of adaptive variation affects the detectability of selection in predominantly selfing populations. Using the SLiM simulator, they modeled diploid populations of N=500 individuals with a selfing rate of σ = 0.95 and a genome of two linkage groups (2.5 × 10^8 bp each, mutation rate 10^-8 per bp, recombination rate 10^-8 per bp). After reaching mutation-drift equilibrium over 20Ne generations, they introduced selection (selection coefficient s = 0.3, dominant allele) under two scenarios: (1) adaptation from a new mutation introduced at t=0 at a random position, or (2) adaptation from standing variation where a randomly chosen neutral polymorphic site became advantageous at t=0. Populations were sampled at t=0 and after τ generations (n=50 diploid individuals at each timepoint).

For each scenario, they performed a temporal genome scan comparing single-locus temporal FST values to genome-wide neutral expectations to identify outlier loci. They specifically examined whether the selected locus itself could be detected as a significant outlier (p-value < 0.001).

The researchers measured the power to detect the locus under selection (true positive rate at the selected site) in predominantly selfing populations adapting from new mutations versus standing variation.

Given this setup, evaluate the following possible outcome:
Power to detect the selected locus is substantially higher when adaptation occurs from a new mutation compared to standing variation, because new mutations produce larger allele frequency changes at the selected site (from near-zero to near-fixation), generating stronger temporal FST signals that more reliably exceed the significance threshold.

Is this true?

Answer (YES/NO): NO